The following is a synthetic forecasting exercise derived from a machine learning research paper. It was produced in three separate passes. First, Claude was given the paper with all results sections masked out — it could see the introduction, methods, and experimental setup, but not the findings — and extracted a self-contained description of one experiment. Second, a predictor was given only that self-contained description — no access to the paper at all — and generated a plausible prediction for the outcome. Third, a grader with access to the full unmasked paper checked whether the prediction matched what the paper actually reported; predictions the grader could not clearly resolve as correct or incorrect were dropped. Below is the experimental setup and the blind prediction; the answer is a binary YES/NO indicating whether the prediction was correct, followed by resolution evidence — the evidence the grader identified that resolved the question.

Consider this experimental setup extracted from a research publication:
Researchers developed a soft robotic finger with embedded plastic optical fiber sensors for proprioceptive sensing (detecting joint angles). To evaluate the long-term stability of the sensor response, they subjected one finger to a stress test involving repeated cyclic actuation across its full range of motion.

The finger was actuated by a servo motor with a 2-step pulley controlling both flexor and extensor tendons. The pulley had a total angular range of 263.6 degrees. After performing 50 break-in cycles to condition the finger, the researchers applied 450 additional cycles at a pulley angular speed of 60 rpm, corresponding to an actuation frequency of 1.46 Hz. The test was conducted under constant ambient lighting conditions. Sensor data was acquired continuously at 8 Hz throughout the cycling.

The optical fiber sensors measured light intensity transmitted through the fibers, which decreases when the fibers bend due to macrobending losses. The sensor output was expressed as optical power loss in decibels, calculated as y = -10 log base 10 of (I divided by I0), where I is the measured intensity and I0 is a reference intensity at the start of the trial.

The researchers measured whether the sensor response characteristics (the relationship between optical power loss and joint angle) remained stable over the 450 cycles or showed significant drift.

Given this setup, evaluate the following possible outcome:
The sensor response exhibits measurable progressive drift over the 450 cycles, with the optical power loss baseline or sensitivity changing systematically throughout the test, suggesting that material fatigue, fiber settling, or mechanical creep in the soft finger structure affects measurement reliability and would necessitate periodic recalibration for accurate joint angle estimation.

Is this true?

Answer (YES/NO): NO